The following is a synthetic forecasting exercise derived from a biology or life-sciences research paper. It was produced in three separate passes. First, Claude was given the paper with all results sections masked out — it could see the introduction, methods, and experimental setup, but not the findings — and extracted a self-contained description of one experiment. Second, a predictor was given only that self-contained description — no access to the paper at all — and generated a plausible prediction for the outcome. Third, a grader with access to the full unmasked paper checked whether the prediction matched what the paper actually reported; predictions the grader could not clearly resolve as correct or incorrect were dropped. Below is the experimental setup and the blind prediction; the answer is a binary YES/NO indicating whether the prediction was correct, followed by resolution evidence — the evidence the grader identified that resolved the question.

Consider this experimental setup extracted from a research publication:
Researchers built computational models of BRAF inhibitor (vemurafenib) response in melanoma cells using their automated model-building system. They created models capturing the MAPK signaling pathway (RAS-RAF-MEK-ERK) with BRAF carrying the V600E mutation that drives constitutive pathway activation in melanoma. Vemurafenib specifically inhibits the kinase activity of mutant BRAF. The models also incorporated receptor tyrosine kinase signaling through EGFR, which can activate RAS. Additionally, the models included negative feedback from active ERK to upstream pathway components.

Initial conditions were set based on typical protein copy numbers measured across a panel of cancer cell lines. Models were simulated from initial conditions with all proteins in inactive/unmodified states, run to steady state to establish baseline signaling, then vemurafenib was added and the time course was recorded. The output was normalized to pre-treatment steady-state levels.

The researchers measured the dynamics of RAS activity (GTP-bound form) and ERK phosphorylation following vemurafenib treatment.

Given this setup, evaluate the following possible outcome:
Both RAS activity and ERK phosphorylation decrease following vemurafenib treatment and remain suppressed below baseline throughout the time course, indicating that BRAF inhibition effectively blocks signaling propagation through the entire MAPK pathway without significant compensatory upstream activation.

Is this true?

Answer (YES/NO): NO